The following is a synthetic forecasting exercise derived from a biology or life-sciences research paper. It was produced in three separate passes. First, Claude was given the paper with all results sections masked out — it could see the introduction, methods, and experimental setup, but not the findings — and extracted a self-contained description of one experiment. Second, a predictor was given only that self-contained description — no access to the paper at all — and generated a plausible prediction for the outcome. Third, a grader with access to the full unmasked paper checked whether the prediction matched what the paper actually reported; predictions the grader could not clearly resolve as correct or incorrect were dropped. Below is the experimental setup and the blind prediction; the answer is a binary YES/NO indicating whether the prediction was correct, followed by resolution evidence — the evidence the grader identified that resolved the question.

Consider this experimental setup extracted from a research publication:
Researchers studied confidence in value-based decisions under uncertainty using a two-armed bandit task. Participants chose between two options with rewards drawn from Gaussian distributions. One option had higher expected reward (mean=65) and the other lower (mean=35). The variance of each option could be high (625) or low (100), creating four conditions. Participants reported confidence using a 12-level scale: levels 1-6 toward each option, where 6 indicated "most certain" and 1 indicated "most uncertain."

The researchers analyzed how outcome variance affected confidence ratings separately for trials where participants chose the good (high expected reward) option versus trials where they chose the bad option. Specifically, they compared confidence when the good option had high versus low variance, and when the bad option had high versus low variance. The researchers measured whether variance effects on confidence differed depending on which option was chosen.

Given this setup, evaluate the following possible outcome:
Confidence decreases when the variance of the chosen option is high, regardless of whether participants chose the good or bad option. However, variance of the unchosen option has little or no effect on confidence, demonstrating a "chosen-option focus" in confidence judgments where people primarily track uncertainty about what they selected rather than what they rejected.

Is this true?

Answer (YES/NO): NO